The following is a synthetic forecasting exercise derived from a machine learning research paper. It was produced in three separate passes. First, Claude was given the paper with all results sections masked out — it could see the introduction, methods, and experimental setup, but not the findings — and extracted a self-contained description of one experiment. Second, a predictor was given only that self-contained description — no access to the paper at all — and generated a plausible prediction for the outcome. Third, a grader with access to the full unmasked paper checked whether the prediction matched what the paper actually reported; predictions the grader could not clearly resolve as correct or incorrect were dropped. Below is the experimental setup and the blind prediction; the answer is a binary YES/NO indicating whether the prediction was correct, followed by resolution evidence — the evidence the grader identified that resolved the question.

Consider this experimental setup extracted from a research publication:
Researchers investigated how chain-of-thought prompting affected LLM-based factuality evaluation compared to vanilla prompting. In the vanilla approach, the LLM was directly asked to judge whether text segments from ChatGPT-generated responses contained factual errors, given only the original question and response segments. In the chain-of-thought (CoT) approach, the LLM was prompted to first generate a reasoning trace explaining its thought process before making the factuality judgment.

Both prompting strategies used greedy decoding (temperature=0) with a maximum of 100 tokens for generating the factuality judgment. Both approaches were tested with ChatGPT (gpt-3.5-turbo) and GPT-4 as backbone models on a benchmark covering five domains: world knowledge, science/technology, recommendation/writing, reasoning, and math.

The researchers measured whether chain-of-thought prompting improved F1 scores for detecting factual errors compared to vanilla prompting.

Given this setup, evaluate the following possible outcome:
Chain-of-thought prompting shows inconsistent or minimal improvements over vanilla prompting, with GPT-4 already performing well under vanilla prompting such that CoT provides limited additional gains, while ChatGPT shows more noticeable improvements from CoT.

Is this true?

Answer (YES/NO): NO